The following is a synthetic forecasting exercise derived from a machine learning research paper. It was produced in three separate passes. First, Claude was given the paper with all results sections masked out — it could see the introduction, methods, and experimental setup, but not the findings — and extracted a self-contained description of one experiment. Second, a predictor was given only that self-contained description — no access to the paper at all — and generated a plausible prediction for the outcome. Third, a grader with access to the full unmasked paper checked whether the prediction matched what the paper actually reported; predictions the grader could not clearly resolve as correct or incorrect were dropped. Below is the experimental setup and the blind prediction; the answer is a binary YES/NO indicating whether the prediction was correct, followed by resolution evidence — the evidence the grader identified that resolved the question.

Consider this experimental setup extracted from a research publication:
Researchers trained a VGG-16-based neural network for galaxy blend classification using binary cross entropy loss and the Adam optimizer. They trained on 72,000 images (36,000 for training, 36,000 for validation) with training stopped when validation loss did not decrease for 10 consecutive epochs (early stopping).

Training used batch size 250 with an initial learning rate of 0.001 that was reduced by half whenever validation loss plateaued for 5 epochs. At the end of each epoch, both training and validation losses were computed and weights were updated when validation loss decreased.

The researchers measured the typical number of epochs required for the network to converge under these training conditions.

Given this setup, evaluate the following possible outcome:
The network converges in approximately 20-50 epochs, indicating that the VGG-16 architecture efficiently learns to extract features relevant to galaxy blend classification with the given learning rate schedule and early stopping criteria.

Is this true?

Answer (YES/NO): NO